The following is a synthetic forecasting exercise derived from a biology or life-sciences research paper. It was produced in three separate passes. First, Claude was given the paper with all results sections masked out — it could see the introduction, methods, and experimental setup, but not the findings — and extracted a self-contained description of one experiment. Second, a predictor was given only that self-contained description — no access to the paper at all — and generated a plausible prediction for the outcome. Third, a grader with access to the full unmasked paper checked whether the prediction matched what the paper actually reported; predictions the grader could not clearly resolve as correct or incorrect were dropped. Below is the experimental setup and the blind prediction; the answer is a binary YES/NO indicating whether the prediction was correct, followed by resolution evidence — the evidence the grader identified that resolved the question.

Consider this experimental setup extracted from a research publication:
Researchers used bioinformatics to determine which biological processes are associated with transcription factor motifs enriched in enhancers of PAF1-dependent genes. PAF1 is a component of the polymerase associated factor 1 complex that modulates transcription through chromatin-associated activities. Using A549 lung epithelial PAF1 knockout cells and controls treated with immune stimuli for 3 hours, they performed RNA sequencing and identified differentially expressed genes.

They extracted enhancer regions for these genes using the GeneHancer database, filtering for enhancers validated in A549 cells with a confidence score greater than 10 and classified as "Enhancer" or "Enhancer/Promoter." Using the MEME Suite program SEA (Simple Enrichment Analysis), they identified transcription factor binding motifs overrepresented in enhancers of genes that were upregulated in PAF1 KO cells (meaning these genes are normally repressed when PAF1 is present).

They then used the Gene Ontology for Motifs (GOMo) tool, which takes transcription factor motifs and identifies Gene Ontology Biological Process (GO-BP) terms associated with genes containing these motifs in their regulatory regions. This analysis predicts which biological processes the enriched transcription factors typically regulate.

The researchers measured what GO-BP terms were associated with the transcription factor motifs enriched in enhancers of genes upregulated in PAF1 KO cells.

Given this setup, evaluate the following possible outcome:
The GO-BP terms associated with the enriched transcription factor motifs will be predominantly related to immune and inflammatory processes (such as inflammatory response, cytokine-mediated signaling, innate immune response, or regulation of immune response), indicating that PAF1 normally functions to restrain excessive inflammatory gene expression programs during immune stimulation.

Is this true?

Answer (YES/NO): YES